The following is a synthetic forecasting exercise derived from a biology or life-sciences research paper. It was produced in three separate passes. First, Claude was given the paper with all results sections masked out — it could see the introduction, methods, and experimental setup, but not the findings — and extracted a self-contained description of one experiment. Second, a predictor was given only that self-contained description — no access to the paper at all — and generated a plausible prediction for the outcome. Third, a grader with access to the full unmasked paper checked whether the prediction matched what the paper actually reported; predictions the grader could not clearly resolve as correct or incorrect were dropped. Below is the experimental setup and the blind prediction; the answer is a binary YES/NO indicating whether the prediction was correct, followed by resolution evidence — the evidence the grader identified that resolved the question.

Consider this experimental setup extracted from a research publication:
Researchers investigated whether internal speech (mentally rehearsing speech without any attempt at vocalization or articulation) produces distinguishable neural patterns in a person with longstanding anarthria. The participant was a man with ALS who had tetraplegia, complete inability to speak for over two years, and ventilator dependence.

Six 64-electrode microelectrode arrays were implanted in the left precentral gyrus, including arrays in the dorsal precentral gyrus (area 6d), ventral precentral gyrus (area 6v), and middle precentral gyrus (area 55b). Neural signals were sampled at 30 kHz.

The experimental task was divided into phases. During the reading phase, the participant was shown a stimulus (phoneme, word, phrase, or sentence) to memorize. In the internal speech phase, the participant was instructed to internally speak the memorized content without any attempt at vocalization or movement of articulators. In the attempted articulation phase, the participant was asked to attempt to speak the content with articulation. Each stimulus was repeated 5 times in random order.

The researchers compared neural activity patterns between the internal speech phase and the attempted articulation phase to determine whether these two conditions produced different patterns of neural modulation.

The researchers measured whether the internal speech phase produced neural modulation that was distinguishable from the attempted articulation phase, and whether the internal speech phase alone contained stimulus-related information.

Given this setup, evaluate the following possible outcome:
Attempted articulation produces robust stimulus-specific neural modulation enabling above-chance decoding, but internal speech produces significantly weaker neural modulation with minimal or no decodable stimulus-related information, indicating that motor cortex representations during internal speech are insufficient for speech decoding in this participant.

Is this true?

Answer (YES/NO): NO